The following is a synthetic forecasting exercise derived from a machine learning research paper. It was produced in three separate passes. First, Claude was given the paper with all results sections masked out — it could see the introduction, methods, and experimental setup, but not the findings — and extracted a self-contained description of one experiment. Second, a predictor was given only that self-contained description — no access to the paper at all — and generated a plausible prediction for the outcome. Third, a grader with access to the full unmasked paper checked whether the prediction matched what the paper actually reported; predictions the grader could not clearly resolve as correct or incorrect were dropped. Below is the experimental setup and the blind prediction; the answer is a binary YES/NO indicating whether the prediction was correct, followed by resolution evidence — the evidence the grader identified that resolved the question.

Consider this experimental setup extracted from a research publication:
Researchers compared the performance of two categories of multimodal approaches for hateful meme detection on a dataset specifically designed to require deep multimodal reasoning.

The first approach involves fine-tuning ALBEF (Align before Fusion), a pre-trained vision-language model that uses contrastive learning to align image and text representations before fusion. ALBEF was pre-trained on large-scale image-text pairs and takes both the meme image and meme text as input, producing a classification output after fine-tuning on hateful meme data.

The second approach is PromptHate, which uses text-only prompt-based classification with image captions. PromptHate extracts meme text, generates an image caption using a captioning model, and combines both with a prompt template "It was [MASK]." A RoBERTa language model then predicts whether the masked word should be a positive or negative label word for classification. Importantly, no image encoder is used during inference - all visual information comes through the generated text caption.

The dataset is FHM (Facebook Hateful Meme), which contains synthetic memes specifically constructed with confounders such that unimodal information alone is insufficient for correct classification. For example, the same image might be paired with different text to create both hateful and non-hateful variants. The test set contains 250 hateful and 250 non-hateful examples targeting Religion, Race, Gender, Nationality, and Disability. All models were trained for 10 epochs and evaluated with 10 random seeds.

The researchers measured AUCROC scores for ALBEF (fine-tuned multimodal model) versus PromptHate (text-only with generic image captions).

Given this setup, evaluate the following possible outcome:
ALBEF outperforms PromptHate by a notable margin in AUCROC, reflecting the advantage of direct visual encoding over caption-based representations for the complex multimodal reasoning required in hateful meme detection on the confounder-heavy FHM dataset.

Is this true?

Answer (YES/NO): YES